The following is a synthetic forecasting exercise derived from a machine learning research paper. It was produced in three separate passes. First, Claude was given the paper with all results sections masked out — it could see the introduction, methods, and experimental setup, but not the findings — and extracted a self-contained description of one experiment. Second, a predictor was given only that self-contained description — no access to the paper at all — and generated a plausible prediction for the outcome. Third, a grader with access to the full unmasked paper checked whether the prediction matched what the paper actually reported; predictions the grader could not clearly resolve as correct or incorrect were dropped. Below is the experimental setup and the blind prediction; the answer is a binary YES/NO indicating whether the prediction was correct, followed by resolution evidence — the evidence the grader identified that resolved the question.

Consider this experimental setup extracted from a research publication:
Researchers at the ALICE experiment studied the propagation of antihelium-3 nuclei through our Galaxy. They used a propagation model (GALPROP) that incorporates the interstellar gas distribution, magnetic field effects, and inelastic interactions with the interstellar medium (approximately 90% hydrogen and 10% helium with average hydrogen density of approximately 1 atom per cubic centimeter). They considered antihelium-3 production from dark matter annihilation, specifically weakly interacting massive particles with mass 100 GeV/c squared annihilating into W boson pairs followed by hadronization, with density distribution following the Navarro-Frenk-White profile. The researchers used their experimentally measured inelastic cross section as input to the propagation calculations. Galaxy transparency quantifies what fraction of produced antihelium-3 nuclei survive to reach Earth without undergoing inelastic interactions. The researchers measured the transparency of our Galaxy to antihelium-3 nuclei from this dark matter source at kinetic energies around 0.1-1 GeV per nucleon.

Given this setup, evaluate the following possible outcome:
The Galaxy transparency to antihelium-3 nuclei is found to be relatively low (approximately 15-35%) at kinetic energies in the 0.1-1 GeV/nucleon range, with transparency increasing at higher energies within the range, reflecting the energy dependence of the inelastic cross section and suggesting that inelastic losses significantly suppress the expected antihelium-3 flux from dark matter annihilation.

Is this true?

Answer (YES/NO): NO